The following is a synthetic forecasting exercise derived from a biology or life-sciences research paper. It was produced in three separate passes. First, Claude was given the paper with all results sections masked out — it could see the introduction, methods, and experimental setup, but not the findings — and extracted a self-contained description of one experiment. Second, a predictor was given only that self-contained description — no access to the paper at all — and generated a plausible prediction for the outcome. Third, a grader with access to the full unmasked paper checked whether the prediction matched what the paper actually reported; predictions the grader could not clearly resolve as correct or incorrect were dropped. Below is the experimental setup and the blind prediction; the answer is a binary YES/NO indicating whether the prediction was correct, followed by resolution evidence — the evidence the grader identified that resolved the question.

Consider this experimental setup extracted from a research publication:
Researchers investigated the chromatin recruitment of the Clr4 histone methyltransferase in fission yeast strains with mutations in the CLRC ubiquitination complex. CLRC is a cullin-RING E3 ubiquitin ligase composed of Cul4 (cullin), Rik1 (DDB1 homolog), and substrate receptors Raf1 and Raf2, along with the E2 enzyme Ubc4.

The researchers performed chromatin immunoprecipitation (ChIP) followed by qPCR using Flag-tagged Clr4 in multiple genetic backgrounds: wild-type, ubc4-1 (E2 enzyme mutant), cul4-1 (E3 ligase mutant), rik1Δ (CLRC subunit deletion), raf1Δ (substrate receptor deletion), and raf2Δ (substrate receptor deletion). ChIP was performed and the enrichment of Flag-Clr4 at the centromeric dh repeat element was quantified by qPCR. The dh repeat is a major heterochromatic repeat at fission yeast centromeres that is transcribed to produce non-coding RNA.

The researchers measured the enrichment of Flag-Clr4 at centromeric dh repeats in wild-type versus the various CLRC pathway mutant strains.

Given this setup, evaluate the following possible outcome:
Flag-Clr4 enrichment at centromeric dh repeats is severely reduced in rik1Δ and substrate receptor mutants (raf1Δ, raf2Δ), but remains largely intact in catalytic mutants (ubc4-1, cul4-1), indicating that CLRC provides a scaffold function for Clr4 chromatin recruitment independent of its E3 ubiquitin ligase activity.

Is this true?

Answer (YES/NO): NO